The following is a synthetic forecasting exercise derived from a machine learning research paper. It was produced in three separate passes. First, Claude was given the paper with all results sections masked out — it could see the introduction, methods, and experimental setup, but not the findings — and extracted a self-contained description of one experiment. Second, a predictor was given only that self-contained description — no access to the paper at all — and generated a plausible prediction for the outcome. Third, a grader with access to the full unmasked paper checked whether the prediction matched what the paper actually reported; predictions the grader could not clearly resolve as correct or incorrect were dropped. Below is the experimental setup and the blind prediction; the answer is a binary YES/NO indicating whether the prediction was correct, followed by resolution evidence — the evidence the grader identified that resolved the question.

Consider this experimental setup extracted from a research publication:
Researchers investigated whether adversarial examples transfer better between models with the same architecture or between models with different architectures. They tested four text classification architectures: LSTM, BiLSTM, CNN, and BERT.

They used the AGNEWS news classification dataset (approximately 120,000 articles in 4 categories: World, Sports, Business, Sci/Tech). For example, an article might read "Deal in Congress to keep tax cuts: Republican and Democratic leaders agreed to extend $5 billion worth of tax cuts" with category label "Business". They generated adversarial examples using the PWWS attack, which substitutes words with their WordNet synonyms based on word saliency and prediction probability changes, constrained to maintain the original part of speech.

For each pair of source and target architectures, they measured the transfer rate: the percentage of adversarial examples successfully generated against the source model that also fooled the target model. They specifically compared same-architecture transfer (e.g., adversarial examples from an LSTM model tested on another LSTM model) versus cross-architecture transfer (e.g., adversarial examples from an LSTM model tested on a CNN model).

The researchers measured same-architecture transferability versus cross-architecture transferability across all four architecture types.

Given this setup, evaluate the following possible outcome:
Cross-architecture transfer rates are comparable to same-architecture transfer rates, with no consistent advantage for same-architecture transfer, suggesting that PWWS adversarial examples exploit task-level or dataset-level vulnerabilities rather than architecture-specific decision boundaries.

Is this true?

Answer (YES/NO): NO